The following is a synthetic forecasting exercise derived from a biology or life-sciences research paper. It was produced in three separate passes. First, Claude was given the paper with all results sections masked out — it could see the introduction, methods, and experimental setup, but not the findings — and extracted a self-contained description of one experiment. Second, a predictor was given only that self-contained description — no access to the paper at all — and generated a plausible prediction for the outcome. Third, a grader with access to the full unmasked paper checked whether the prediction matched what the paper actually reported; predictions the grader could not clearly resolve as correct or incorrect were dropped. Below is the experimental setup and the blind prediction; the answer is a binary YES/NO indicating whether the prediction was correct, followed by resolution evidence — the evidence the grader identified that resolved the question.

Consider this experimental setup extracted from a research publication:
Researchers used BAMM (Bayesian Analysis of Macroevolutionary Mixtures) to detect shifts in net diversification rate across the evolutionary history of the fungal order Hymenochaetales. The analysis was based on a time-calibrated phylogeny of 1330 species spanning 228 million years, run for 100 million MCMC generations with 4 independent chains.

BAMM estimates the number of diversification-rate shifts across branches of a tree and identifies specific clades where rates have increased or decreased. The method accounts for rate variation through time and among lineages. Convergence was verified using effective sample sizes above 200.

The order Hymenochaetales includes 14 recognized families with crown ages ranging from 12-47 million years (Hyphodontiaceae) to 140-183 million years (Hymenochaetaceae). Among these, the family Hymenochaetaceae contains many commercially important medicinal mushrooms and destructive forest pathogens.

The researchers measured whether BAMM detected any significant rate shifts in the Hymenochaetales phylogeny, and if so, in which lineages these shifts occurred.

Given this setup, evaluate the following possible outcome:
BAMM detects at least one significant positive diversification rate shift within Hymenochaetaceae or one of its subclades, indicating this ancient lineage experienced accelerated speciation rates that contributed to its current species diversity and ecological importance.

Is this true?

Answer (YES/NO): YES